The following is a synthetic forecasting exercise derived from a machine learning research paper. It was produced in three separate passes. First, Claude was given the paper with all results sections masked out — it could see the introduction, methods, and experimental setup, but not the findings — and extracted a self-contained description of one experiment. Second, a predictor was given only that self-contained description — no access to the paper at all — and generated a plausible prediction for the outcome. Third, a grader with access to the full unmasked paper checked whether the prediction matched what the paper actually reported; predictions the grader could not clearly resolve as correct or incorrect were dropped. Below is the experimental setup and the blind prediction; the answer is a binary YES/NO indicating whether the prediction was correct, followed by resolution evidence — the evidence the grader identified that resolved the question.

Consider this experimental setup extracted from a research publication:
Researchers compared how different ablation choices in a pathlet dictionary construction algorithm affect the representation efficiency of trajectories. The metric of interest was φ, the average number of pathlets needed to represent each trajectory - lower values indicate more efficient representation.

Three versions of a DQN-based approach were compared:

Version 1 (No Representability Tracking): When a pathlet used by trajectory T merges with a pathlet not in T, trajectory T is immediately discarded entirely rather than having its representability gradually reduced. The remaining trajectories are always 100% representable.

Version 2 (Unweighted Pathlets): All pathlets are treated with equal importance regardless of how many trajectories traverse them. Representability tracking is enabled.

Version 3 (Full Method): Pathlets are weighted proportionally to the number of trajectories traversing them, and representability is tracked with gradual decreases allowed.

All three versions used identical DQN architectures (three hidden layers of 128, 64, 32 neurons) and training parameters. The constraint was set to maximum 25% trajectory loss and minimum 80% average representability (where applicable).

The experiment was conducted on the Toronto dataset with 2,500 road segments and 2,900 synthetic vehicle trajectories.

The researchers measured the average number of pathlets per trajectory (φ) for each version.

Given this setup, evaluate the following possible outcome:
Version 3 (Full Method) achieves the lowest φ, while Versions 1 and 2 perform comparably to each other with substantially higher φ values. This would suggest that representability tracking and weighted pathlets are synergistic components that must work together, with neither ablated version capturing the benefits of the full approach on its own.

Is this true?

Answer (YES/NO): NO